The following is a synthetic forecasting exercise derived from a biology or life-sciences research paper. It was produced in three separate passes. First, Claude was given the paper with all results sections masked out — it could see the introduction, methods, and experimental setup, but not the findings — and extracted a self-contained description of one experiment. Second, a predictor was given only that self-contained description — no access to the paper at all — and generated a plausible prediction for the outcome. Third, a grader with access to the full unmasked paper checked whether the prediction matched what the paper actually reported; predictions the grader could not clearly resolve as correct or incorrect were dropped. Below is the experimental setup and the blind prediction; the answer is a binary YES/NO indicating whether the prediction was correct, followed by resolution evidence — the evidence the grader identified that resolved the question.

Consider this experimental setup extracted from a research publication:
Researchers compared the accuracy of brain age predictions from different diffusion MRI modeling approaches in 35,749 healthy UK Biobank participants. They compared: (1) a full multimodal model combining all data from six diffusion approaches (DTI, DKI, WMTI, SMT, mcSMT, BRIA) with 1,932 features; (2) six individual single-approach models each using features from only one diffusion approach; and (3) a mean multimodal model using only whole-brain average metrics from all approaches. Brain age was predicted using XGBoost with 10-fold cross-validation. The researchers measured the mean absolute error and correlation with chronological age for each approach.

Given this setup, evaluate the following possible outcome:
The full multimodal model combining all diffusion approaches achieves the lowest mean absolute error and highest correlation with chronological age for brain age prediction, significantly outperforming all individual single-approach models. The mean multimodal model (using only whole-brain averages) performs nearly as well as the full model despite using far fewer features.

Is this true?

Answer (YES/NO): NO